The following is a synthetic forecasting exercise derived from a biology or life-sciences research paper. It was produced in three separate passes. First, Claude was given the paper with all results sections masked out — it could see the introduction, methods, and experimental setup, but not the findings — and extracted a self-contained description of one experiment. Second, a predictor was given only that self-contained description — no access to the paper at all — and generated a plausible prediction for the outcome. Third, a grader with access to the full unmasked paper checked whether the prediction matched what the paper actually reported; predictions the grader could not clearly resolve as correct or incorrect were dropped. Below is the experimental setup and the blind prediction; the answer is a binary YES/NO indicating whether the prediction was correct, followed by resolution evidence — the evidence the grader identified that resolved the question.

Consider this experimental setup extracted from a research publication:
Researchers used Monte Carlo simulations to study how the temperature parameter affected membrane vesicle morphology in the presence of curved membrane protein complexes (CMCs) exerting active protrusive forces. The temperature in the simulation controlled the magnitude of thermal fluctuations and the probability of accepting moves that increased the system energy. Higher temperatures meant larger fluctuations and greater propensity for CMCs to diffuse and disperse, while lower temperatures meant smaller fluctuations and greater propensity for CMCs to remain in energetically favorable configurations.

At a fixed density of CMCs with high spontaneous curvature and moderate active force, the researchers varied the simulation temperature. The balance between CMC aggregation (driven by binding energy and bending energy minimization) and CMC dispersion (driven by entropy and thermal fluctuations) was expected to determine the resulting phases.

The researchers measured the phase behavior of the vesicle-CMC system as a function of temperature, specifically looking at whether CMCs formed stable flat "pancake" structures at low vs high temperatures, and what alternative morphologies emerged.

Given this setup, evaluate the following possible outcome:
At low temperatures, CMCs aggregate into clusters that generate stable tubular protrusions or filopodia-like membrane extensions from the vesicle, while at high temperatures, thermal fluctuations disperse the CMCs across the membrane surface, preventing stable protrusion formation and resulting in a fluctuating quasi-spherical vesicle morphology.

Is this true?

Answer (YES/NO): NO